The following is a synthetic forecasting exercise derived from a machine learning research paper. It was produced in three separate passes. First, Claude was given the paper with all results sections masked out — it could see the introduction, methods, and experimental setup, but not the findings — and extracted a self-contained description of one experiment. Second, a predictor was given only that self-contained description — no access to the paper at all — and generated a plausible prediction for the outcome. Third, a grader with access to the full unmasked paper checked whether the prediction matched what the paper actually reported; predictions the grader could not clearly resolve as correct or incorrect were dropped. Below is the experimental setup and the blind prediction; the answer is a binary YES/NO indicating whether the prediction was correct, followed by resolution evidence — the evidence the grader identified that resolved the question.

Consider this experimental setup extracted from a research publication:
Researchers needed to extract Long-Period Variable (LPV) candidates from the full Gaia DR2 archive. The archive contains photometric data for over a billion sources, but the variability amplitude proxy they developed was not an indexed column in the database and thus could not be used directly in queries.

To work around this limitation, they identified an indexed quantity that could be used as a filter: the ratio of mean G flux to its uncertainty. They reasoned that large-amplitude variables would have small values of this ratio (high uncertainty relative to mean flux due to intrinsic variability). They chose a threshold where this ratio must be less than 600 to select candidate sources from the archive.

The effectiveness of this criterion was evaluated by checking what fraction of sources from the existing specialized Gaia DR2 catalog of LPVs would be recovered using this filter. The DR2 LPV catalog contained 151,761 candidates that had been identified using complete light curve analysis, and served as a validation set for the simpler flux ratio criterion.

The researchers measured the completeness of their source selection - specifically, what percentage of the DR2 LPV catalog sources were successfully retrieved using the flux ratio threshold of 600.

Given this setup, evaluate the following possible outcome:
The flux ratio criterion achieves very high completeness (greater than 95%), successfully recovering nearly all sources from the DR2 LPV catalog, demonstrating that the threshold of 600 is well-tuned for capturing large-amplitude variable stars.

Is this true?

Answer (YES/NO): YES